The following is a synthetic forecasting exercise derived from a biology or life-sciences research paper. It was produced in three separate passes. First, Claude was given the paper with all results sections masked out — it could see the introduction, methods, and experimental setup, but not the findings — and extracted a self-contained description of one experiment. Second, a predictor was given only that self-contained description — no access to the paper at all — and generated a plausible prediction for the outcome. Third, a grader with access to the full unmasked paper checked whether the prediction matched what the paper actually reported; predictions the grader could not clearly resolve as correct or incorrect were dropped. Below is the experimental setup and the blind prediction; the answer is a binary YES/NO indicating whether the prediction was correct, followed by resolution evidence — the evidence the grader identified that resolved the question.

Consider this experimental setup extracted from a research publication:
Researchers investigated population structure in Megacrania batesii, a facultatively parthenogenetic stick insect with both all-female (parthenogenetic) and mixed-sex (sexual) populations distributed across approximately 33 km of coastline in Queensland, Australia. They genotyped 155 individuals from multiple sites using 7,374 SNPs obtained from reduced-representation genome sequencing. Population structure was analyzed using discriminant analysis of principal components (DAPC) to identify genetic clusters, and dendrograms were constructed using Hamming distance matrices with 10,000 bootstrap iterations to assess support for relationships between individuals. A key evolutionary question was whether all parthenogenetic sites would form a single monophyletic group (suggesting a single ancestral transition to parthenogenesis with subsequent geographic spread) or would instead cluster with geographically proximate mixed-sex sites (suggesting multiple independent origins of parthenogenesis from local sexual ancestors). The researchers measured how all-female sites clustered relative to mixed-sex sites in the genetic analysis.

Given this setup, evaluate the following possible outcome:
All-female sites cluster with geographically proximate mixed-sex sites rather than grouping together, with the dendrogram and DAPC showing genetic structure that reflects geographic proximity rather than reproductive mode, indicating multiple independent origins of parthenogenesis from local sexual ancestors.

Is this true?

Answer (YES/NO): YES